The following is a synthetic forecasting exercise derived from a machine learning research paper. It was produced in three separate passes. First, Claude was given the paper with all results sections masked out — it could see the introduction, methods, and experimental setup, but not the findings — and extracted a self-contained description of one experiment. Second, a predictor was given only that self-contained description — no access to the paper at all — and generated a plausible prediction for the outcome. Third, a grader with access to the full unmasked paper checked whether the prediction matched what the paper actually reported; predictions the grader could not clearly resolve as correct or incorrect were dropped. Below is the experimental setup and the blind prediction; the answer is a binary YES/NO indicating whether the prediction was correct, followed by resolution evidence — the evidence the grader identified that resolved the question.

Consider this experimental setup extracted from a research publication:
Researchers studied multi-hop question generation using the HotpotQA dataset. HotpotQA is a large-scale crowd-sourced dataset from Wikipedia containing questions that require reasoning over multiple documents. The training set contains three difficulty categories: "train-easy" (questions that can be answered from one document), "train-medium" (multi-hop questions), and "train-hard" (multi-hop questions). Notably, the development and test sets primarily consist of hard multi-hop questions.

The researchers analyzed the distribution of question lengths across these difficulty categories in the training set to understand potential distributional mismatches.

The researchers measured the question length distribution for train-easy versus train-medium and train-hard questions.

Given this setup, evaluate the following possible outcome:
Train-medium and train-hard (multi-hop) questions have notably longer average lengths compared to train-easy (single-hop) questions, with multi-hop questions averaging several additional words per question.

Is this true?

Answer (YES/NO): NO